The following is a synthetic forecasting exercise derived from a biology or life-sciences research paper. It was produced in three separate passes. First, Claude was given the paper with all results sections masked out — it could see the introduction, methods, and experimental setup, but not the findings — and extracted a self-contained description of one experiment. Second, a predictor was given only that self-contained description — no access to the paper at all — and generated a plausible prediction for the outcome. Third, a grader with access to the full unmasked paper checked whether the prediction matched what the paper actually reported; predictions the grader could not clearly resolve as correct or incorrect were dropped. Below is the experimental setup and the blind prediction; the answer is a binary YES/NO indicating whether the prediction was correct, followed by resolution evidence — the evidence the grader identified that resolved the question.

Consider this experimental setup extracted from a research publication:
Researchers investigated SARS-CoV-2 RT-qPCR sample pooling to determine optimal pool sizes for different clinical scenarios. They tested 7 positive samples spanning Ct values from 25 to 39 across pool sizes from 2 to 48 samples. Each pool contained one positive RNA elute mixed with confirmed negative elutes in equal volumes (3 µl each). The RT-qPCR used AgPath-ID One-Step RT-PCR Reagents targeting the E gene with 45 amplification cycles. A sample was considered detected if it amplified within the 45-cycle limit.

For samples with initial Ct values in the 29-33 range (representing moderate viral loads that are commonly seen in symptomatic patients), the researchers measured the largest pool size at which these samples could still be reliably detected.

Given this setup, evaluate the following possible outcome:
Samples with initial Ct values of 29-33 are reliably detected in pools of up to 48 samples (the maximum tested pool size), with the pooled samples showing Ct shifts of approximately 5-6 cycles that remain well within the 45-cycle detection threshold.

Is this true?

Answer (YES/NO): NO